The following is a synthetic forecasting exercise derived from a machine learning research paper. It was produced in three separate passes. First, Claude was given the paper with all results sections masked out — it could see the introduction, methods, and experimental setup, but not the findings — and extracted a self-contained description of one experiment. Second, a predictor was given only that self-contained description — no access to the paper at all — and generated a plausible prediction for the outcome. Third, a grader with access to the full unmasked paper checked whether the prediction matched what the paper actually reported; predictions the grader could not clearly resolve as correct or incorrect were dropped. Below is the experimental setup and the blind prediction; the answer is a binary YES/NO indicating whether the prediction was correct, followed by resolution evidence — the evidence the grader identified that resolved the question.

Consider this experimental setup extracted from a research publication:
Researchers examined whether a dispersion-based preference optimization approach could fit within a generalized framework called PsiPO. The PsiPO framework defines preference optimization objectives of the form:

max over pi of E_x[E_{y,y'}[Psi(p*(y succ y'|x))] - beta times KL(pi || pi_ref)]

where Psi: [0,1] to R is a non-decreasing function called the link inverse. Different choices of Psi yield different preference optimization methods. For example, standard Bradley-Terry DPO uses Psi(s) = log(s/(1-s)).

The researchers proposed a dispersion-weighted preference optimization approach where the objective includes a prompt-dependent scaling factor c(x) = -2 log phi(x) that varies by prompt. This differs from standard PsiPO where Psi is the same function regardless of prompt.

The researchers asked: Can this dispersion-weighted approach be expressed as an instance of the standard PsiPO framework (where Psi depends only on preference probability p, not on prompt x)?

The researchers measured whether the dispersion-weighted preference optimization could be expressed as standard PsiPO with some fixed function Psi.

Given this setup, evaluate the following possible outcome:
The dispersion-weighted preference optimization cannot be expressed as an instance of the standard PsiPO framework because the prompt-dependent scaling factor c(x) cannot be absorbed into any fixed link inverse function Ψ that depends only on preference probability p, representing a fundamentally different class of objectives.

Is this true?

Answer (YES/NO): YES